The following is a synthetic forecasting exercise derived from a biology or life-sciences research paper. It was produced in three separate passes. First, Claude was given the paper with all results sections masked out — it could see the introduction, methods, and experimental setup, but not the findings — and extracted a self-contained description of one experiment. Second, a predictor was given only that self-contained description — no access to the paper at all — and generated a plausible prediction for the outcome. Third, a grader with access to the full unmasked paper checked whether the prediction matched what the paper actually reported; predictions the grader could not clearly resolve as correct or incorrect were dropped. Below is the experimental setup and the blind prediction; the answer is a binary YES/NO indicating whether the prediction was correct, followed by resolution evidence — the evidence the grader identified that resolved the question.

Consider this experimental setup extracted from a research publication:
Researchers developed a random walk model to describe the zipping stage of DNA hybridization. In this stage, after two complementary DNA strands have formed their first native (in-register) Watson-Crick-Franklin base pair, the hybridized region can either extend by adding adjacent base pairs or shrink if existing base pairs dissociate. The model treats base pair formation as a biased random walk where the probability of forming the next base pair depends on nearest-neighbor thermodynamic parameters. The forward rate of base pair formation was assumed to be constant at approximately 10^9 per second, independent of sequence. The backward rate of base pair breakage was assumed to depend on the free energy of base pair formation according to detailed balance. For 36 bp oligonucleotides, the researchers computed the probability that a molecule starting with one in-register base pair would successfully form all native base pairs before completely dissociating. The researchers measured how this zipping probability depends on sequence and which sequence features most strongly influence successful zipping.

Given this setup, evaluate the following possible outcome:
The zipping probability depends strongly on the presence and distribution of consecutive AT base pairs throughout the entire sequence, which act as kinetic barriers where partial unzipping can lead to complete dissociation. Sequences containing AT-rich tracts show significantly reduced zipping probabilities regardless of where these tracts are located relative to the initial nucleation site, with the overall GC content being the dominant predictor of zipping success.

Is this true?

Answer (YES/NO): NO